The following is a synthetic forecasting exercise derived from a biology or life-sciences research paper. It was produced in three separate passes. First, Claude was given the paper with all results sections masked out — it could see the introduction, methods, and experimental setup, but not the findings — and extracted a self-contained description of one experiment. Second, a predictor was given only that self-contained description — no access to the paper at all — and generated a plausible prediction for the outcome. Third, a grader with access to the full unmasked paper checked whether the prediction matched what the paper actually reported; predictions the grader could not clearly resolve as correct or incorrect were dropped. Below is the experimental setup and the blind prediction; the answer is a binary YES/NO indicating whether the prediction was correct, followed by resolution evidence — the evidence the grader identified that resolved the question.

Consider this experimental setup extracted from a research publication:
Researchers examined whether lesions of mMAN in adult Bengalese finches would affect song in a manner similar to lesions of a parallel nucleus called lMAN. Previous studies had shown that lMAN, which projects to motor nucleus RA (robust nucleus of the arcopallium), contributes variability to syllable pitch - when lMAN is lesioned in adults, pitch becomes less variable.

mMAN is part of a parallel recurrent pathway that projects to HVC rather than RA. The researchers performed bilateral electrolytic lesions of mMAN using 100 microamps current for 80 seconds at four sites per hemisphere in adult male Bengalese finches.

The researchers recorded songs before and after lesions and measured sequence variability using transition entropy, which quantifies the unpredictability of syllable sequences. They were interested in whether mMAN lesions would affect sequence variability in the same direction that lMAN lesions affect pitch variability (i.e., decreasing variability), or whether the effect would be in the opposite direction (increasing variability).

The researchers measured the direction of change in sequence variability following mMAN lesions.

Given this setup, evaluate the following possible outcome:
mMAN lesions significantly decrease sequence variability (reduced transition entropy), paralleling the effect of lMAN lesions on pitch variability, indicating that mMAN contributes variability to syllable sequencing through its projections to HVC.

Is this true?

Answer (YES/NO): NO